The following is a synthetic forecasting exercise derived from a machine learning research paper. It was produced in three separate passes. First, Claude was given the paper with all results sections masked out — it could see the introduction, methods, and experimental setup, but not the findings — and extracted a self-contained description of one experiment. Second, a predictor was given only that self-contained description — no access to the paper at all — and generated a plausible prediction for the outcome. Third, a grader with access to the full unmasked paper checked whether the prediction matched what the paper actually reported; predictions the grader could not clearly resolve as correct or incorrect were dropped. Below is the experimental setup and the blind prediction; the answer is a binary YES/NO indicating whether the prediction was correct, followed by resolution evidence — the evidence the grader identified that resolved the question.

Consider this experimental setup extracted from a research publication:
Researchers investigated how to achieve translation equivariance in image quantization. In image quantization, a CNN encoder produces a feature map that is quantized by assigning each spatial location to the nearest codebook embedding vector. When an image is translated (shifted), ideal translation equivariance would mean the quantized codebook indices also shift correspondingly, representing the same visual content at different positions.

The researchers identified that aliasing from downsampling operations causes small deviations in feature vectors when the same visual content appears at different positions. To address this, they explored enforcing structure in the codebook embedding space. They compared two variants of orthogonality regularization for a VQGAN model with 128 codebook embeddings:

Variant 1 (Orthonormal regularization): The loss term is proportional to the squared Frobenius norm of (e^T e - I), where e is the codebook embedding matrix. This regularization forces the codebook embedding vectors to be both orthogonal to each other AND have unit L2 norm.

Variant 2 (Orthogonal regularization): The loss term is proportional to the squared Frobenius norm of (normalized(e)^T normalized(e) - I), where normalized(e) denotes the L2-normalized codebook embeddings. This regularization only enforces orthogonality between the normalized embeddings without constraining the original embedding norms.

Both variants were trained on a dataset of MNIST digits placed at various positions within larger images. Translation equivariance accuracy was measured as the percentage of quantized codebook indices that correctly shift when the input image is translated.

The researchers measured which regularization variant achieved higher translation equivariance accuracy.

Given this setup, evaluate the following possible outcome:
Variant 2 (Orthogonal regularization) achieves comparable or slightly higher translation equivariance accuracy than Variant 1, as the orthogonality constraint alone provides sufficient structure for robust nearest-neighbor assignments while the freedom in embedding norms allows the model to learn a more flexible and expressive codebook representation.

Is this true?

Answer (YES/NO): NO